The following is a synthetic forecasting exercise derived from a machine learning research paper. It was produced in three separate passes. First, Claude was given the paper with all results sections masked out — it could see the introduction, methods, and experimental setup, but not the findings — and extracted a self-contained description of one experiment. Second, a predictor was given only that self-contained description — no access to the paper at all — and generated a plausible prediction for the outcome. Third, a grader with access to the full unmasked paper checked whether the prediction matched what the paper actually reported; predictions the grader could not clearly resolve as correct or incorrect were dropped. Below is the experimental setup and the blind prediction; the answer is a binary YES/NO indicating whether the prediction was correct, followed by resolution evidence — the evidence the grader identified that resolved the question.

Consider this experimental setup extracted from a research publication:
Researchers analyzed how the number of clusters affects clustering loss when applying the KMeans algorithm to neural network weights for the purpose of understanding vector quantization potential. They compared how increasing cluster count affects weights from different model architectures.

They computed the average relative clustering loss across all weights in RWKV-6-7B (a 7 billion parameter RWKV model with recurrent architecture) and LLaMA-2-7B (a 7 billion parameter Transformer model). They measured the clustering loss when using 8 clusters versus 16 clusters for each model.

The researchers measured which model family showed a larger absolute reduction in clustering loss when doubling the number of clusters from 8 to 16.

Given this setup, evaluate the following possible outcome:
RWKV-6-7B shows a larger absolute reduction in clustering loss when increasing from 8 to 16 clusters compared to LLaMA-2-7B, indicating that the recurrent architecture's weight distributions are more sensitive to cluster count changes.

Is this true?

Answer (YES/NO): YES